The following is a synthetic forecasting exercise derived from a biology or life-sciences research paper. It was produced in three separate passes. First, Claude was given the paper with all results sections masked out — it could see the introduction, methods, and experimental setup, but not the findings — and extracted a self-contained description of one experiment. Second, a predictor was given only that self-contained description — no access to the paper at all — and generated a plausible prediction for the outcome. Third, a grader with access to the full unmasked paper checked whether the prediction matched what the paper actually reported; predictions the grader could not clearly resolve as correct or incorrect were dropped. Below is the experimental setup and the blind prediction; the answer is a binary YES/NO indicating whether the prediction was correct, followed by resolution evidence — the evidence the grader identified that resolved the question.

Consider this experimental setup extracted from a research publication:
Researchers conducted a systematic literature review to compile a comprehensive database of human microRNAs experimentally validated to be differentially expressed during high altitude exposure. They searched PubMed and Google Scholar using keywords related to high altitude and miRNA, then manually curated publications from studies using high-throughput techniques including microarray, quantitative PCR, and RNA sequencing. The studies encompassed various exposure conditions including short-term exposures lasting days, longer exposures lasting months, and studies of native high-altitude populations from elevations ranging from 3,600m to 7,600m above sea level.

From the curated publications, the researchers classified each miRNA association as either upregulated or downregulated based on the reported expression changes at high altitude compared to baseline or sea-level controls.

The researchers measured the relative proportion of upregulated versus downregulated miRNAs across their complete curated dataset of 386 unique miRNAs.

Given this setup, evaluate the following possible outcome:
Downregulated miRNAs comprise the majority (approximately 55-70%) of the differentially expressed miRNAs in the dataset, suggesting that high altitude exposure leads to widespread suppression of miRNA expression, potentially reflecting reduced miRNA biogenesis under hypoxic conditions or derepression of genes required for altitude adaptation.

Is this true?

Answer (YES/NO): NO